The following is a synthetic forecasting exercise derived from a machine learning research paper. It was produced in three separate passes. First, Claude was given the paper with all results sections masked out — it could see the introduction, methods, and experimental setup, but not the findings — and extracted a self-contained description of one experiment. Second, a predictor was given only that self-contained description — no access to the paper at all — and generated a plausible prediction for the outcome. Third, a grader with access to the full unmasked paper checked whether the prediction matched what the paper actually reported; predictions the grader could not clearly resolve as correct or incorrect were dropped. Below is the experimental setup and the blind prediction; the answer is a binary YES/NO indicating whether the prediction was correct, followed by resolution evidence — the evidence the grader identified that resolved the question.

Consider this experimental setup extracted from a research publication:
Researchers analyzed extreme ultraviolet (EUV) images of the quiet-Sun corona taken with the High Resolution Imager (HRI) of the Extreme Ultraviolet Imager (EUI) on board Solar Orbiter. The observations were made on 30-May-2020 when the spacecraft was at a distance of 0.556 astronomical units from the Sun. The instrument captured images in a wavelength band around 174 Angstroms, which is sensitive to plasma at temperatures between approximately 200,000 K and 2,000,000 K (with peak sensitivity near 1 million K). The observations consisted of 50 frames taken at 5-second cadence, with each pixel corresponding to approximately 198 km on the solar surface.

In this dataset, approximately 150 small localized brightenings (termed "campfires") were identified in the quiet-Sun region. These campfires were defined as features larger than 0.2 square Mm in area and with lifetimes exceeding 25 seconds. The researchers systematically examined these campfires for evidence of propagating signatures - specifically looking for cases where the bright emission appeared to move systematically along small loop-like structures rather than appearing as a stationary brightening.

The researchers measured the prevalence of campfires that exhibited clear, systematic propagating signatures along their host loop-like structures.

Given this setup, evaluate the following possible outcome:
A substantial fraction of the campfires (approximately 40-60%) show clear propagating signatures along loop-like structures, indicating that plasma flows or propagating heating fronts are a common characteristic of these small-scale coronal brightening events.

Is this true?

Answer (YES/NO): NO